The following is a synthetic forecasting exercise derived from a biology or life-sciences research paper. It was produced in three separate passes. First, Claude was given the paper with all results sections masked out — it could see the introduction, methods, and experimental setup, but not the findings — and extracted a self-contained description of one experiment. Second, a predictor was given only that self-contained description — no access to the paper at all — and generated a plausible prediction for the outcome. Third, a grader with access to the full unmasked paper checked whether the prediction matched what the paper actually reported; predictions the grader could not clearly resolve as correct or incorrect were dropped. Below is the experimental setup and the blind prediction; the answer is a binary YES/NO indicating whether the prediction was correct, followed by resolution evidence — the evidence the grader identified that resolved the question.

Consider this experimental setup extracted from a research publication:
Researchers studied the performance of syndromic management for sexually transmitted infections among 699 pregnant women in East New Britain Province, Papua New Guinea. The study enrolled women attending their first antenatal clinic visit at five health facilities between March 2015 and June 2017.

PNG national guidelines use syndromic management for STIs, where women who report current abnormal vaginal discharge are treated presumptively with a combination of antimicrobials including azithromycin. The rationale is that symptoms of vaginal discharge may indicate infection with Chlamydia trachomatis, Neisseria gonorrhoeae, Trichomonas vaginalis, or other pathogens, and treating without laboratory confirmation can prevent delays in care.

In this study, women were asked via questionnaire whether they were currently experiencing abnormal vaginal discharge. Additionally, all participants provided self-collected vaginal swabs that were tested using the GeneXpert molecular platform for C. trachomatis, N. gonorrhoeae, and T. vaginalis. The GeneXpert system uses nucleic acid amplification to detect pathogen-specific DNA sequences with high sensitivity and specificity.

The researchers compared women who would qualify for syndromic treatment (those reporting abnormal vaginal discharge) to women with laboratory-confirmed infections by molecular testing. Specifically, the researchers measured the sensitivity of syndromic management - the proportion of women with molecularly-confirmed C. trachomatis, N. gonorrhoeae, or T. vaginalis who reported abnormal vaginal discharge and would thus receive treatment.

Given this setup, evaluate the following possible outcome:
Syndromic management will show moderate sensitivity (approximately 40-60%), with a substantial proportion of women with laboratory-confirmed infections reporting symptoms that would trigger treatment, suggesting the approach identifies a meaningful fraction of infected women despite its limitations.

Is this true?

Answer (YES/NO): NO